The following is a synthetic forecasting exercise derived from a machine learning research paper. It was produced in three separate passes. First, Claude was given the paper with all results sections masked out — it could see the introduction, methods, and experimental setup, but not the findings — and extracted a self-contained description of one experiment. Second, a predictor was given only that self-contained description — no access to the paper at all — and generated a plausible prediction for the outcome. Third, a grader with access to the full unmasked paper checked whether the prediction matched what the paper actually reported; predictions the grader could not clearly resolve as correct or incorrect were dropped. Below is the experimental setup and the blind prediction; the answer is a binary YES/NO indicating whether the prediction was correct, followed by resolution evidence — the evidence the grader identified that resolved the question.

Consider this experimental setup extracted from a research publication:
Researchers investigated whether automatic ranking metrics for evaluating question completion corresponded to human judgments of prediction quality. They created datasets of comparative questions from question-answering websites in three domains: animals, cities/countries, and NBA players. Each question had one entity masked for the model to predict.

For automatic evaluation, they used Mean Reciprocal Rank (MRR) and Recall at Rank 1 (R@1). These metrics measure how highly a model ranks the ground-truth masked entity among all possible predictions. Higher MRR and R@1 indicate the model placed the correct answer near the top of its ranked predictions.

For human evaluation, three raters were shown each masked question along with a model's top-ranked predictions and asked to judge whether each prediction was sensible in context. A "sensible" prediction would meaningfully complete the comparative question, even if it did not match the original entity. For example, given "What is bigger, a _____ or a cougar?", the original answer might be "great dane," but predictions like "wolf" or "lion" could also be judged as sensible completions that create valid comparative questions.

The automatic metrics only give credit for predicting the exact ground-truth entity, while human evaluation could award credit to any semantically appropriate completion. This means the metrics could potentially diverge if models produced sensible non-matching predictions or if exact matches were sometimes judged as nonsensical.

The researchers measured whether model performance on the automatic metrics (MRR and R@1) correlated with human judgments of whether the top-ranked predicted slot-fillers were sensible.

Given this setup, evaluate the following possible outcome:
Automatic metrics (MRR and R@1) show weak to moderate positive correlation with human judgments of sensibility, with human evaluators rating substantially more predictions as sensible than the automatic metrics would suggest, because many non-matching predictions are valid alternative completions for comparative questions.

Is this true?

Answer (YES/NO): NO